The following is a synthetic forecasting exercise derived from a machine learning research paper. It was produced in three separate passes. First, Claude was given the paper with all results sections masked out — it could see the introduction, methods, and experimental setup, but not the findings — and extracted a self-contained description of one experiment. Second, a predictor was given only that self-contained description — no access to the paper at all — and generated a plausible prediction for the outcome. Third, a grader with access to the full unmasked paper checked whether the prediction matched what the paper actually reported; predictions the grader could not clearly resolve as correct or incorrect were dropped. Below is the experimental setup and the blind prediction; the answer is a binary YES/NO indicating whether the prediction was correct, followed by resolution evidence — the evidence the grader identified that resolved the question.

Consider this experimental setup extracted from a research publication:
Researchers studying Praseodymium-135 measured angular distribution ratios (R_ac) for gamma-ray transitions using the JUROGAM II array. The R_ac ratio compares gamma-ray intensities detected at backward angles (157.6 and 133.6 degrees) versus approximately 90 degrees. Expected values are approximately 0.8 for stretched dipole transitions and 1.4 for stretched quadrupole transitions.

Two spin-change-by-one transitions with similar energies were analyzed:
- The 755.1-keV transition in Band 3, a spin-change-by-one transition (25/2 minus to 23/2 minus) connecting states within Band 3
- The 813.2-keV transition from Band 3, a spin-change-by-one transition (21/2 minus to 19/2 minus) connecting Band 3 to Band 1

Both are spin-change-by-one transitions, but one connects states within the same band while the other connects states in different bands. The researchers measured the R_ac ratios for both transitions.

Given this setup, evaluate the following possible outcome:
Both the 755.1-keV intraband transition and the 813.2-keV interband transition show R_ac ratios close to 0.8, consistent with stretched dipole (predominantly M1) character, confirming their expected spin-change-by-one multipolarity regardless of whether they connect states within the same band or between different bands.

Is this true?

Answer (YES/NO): NO